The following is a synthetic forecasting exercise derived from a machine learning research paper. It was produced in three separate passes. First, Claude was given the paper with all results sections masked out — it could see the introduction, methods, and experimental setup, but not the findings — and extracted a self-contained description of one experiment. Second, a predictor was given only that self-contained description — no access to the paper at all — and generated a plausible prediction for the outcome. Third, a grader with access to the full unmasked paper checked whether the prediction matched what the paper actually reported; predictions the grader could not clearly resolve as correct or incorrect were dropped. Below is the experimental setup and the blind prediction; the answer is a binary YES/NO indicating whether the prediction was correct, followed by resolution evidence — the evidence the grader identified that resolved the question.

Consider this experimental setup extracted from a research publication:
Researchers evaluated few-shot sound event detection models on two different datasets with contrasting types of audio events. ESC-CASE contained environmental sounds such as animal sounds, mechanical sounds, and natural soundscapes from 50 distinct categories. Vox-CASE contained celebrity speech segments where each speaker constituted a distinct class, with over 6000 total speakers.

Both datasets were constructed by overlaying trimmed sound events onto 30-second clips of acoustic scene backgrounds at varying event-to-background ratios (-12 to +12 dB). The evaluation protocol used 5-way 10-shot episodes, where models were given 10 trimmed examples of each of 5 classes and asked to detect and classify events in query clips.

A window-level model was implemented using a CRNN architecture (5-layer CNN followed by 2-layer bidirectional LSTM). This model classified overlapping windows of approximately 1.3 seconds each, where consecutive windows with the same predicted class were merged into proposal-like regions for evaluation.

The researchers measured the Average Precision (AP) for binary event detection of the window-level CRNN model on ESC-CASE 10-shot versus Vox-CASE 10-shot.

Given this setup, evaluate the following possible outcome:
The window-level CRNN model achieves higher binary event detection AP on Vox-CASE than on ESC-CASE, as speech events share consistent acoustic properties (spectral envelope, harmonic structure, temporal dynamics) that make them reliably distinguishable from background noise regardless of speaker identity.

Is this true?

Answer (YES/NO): YES